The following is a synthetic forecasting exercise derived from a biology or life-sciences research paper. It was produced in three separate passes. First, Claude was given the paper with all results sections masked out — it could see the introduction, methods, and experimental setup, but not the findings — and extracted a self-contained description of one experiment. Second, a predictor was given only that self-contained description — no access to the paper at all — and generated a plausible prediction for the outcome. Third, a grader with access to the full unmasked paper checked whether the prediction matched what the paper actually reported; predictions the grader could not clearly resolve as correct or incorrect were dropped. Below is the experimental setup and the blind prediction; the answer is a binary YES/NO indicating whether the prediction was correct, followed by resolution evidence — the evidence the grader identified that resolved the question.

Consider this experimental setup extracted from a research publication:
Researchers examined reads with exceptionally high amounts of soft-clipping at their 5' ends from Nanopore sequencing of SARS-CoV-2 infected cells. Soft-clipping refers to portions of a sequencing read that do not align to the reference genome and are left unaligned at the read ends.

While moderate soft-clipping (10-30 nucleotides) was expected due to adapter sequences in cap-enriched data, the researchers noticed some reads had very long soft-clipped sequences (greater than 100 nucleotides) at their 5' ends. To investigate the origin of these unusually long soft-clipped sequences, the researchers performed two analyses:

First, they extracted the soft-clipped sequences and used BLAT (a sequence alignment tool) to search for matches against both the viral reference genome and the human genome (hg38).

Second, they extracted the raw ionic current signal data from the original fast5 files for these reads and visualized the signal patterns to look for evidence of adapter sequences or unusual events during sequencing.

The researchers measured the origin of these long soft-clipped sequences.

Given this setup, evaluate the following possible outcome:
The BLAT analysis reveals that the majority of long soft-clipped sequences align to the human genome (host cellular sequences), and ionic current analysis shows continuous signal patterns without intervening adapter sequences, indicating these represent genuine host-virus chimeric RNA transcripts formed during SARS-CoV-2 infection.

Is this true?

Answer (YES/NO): NO